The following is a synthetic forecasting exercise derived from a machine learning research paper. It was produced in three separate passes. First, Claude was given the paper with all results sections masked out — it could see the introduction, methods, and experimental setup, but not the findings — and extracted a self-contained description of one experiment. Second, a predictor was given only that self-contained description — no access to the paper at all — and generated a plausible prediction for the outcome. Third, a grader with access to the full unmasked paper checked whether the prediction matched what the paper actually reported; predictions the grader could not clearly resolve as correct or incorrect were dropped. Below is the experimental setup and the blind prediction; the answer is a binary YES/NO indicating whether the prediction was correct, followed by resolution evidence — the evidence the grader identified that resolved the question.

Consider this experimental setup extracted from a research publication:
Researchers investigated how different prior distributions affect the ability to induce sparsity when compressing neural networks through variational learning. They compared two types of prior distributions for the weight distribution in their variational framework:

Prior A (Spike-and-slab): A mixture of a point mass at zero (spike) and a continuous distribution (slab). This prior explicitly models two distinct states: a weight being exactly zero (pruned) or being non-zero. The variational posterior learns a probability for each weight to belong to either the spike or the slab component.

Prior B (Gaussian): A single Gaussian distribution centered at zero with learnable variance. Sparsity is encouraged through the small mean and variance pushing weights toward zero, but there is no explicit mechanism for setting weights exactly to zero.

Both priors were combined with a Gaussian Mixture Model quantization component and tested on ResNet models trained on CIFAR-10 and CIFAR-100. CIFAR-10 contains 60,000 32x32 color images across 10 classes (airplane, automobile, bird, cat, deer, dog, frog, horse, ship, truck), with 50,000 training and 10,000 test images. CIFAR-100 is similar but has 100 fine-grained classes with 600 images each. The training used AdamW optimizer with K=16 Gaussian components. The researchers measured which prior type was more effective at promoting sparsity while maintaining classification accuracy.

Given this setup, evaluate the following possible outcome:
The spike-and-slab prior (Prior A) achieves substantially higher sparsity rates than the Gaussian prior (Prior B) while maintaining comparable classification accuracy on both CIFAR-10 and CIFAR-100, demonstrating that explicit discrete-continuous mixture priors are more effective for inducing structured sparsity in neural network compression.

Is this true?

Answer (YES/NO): NO